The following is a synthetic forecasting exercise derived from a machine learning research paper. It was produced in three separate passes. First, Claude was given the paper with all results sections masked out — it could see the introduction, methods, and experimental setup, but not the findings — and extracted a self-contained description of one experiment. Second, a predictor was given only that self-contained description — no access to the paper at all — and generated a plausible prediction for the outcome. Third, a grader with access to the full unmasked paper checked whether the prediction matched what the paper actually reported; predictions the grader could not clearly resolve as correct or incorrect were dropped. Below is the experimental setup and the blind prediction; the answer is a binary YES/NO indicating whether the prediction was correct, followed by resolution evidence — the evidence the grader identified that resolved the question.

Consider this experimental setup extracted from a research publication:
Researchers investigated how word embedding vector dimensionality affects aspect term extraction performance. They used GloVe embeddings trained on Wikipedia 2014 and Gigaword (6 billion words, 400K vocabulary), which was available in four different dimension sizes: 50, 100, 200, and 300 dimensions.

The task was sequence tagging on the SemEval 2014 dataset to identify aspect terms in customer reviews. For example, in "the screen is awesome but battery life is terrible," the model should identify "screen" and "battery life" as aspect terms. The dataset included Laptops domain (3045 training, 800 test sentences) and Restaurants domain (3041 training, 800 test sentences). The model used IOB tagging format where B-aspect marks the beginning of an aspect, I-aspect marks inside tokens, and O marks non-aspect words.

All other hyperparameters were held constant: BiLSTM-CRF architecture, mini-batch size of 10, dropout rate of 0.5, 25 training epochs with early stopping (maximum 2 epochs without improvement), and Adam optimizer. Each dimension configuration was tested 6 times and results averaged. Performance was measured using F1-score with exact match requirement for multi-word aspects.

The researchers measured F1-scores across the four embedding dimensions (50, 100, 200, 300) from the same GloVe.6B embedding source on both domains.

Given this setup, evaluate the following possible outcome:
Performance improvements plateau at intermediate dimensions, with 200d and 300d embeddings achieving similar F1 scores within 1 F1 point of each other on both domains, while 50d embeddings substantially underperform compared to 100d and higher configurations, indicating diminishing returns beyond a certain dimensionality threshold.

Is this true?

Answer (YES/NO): YES